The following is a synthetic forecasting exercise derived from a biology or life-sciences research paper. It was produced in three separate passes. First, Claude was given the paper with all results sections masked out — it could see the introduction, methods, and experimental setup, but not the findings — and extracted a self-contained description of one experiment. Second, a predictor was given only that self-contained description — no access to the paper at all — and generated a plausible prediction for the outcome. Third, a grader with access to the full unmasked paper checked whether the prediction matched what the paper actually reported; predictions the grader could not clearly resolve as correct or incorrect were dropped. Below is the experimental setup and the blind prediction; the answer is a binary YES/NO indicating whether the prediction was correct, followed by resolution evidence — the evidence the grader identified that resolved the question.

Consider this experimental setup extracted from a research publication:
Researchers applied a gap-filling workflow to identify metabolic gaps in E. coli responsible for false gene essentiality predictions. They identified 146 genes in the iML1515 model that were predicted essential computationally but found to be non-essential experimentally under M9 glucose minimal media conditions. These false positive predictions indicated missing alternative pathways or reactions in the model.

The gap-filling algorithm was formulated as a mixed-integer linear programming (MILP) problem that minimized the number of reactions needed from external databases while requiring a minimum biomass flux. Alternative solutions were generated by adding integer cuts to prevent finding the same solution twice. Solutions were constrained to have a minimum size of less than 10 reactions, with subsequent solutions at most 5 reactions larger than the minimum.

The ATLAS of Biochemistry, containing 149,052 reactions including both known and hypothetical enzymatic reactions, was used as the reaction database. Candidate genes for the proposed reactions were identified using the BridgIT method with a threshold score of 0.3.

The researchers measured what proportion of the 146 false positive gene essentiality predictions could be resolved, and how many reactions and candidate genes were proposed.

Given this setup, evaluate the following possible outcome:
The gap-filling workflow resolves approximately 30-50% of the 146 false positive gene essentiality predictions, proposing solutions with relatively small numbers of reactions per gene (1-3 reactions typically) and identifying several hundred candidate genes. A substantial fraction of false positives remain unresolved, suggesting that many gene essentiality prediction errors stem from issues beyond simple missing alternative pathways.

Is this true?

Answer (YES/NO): YES